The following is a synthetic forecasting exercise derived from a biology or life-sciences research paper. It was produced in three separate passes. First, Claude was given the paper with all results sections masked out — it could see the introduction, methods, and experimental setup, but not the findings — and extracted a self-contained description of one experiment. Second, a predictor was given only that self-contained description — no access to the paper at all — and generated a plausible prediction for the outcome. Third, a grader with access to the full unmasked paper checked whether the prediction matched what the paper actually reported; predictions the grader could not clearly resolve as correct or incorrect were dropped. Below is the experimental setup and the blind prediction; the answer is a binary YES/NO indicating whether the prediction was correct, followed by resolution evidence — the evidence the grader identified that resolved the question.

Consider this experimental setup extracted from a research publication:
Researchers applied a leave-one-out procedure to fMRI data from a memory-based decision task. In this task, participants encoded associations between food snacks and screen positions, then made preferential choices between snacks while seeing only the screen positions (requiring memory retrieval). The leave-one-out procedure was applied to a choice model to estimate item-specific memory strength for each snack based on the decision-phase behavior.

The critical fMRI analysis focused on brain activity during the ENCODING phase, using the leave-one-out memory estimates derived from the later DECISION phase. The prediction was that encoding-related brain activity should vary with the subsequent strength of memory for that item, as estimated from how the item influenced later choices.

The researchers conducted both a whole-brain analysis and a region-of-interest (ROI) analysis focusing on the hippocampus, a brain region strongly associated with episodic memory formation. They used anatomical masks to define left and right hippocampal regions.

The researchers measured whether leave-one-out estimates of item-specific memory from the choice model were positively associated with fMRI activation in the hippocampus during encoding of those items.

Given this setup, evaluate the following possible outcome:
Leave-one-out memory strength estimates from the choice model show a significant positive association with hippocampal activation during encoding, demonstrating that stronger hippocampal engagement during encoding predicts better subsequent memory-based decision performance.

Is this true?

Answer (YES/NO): YES